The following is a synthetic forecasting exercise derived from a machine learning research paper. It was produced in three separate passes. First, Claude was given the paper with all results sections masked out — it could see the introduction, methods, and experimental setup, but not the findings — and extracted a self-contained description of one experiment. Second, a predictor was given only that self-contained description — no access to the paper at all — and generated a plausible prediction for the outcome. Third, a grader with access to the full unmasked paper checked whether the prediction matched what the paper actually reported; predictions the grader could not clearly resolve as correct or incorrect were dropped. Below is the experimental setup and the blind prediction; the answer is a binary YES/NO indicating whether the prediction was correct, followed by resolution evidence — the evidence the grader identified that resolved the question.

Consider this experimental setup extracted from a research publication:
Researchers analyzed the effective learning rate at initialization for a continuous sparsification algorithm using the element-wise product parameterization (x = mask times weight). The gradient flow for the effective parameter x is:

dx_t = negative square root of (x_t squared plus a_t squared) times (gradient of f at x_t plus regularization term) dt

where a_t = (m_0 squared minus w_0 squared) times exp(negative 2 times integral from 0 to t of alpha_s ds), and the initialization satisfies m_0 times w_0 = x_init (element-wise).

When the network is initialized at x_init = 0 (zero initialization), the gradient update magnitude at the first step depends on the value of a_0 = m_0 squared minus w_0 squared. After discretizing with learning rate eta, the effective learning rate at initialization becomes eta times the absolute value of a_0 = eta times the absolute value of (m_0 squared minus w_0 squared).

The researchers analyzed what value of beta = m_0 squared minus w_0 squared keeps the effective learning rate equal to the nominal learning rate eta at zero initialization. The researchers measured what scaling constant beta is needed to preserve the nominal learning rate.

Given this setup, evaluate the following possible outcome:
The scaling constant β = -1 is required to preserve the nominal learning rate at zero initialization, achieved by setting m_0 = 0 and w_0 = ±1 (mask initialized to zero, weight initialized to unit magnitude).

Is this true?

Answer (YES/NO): NO